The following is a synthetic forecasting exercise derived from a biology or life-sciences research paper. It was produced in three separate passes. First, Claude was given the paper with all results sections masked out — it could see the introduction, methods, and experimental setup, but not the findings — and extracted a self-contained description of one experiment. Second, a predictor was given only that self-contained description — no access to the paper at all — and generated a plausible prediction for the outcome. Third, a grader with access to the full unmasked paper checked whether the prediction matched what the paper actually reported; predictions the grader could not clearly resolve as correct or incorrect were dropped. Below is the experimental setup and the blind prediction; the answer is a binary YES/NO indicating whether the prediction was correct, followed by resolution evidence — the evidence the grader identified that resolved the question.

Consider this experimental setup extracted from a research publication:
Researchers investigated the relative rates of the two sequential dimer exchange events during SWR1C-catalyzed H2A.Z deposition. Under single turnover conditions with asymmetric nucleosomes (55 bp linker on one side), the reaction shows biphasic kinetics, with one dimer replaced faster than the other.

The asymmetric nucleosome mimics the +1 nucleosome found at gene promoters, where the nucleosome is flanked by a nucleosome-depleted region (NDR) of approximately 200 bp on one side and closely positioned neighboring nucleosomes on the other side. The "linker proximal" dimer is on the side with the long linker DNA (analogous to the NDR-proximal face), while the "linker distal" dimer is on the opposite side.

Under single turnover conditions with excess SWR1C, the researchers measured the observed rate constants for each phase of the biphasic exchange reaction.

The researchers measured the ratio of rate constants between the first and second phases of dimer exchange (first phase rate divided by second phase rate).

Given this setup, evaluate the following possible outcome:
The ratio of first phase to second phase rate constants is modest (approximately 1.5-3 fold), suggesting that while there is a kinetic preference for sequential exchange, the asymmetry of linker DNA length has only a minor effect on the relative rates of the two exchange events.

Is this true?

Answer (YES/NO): NO